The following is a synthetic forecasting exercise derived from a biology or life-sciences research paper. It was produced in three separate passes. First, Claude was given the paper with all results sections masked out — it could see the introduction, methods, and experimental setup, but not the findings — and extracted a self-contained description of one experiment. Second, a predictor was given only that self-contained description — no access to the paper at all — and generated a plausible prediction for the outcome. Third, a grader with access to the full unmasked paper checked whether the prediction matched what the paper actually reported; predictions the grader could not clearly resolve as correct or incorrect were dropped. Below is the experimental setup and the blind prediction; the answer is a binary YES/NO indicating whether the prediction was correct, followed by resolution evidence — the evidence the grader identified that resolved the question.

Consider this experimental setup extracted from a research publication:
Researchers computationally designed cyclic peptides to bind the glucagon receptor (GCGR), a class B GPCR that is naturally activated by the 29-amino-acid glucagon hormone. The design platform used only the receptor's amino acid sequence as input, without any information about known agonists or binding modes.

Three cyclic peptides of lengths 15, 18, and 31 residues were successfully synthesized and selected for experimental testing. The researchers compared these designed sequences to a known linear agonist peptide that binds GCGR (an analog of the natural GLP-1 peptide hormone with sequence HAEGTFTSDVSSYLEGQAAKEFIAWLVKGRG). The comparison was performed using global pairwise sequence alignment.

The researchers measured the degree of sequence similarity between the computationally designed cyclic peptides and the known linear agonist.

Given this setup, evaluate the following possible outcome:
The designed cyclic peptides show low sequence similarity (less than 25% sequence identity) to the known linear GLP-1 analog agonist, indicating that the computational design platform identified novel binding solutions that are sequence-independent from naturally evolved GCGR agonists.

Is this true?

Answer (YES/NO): YES